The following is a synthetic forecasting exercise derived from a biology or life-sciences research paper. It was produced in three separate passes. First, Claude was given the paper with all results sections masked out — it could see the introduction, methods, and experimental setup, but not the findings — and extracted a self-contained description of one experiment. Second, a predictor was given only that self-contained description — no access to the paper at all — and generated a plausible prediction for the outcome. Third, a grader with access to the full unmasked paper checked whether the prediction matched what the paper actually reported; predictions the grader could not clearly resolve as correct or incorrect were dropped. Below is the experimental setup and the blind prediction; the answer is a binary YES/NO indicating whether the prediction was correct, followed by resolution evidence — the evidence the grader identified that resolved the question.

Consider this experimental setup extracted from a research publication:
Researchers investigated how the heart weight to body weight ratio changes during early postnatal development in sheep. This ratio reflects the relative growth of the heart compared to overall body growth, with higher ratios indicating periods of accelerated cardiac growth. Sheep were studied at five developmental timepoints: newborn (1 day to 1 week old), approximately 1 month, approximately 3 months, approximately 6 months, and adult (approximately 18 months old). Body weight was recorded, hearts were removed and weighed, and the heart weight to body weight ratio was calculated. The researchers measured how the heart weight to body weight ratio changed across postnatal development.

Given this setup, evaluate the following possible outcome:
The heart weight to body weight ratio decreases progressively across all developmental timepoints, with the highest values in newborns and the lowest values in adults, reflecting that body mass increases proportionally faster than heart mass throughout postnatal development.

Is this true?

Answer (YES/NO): NO